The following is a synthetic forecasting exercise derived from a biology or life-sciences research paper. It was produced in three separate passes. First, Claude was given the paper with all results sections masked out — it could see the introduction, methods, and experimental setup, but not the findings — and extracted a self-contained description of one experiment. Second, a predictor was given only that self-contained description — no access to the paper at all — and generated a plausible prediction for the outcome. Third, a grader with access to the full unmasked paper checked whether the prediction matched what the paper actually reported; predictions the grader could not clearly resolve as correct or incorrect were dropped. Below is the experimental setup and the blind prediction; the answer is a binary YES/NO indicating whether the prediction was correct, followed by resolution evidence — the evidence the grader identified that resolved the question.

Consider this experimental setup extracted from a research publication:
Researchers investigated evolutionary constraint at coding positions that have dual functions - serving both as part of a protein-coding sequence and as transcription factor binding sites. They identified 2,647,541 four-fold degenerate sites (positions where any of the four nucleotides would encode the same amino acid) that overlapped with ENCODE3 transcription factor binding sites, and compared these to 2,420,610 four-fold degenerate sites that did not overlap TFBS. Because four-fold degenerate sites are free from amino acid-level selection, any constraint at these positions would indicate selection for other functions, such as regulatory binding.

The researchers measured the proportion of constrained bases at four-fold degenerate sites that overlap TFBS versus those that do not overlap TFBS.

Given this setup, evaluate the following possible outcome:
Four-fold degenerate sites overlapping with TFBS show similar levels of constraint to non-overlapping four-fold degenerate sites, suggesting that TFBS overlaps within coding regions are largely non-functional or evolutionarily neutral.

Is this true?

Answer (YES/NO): NO